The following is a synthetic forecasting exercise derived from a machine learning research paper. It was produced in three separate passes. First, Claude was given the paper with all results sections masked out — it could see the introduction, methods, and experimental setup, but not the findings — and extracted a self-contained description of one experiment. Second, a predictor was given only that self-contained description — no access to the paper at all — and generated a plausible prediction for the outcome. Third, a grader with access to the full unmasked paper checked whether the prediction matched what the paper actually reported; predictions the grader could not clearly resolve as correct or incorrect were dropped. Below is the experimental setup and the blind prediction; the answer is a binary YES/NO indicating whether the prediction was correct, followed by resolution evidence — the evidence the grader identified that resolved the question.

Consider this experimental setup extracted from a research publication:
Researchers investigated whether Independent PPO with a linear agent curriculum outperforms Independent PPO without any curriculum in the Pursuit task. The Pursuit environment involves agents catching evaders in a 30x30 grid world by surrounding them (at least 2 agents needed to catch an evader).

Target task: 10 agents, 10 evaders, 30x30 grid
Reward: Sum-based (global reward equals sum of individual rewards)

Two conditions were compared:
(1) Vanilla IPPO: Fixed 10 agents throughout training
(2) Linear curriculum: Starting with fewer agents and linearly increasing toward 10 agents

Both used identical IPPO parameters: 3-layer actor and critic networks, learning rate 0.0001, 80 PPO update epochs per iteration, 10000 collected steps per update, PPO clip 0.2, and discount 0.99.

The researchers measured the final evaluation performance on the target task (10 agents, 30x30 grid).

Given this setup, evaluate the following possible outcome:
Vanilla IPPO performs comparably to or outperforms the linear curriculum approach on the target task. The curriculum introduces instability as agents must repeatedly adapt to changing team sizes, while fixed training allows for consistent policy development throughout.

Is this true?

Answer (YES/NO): YES